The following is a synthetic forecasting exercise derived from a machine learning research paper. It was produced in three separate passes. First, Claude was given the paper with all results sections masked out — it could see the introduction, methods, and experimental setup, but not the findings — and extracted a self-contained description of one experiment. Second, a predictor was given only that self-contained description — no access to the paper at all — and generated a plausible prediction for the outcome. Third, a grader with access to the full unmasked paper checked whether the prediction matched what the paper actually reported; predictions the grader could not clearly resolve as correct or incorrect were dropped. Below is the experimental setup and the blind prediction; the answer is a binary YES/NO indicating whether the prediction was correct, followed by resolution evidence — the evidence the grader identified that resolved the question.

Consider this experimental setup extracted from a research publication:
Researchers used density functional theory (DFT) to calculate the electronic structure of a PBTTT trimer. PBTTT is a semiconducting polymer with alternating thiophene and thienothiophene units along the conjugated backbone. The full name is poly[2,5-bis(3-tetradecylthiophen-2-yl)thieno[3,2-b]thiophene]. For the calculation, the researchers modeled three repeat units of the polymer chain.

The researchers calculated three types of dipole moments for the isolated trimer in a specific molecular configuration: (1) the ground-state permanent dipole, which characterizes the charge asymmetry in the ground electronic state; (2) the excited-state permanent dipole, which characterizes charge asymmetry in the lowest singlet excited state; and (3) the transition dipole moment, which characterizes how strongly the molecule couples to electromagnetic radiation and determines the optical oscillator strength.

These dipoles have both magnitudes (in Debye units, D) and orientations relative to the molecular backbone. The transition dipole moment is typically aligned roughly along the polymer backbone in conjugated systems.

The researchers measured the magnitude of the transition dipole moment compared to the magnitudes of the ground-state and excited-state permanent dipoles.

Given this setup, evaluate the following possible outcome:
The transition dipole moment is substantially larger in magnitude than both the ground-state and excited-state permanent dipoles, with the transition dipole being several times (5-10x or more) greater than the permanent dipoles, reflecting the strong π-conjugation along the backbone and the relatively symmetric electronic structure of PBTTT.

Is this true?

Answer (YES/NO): YES